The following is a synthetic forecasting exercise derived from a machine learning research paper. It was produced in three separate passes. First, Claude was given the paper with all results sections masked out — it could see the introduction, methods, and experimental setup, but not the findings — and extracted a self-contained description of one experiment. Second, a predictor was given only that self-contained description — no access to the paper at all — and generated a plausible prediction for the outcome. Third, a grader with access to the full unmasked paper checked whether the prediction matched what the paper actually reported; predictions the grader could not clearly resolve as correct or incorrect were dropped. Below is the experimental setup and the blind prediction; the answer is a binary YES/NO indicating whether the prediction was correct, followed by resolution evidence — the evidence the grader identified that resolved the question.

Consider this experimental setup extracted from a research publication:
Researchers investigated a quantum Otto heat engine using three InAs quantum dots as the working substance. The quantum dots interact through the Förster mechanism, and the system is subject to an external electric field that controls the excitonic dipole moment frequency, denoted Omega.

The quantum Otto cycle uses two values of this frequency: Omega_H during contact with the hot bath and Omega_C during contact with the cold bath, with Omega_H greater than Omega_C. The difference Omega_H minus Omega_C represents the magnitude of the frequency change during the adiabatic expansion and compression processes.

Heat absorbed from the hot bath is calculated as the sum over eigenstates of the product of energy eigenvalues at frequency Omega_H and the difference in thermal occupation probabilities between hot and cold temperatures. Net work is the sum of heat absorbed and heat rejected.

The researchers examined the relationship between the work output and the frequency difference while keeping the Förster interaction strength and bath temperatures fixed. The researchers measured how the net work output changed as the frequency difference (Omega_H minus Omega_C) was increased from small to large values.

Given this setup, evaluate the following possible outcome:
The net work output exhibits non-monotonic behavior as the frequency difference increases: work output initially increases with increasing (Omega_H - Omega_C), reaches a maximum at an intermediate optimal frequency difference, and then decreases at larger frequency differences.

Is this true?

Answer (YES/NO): NO